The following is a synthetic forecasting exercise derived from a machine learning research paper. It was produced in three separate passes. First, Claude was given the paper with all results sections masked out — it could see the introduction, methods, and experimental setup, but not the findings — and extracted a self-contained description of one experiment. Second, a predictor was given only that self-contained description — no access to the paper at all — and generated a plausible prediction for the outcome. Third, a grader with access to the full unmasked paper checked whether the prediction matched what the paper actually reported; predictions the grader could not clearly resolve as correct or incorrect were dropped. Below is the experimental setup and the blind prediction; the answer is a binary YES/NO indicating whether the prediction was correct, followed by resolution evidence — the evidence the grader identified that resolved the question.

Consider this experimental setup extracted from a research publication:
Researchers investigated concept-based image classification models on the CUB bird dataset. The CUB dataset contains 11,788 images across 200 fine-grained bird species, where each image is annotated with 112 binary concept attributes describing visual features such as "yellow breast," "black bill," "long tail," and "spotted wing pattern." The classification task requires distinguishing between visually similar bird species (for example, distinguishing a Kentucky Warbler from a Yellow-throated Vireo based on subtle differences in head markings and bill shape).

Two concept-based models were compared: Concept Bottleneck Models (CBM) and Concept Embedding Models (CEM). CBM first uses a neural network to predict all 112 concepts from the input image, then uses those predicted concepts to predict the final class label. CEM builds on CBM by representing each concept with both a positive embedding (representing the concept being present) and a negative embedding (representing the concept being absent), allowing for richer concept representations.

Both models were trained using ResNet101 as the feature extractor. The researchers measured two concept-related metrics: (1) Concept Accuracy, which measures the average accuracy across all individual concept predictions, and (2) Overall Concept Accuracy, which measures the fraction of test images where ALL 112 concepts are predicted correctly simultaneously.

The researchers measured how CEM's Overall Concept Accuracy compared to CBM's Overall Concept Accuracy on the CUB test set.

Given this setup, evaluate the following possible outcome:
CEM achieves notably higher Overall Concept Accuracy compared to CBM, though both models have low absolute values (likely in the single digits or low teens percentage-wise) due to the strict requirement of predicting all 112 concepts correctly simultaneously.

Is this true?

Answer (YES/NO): NO